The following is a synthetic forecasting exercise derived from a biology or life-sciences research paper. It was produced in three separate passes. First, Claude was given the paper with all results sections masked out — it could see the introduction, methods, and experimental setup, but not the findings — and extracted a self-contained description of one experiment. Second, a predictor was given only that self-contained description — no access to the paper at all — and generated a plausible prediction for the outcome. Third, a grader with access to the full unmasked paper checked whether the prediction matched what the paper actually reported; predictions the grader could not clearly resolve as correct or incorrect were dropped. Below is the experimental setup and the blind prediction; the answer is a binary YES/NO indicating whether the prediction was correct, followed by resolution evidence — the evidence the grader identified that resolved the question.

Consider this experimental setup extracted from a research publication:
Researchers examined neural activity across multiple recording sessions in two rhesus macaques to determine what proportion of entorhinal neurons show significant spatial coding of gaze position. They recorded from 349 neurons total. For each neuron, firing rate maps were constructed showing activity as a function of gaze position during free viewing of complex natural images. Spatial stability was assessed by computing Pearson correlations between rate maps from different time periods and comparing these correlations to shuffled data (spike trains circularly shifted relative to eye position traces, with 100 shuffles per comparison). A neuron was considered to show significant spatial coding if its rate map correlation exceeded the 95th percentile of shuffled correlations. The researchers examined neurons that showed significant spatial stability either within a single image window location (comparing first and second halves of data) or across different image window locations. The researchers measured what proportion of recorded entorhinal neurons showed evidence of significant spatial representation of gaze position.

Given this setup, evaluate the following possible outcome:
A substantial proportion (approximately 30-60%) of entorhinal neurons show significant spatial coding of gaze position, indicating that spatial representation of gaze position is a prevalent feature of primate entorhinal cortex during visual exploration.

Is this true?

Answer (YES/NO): YES